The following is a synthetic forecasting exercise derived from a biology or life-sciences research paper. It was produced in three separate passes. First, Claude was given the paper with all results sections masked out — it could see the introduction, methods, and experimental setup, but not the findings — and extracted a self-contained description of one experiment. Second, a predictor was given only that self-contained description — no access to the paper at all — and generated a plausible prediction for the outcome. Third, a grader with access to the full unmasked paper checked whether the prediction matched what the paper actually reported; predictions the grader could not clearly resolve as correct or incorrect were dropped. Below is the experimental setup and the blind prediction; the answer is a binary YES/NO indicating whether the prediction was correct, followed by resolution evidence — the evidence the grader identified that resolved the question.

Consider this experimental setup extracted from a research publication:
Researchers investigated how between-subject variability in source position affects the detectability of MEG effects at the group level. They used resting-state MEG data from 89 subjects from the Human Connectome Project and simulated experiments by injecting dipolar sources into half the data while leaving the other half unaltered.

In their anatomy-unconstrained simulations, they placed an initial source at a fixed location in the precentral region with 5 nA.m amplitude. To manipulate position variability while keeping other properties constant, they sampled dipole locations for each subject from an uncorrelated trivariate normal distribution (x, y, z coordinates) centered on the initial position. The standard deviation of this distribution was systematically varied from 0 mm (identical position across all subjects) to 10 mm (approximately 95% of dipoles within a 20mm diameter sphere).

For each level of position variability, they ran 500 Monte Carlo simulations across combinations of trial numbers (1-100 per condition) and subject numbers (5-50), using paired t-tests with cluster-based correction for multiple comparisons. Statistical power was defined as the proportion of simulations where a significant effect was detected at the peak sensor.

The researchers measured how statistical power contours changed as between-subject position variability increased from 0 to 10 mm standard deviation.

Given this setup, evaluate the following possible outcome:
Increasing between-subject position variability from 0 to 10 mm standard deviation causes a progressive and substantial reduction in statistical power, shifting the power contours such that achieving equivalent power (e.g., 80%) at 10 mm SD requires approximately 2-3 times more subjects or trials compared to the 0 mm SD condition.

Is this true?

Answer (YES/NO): NO